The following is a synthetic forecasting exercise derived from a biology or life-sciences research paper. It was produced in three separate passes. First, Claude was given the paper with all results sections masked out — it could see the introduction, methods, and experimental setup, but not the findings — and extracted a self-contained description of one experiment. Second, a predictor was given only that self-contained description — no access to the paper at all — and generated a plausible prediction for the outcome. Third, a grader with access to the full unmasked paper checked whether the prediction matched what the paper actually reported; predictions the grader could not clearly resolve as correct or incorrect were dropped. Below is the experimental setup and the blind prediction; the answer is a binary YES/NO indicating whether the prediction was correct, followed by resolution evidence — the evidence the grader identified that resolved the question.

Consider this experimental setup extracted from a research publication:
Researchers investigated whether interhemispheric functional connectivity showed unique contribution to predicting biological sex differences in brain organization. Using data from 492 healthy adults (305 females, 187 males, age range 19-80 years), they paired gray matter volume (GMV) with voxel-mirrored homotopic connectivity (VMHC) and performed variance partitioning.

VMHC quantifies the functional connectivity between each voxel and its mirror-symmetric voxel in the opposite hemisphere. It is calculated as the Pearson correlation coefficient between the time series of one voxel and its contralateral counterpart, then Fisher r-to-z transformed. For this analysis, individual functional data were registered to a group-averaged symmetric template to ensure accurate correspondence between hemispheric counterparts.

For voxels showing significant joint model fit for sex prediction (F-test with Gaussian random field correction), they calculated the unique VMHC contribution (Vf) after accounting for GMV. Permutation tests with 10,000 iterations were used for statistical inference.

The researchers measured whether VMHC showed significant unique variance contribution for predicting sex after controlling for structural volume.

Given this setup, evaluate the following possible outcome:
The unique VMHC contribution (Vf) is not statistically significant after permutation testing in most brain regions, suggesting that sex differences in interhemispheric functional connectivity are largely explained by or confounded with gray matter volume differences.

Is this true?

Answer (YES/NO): YES